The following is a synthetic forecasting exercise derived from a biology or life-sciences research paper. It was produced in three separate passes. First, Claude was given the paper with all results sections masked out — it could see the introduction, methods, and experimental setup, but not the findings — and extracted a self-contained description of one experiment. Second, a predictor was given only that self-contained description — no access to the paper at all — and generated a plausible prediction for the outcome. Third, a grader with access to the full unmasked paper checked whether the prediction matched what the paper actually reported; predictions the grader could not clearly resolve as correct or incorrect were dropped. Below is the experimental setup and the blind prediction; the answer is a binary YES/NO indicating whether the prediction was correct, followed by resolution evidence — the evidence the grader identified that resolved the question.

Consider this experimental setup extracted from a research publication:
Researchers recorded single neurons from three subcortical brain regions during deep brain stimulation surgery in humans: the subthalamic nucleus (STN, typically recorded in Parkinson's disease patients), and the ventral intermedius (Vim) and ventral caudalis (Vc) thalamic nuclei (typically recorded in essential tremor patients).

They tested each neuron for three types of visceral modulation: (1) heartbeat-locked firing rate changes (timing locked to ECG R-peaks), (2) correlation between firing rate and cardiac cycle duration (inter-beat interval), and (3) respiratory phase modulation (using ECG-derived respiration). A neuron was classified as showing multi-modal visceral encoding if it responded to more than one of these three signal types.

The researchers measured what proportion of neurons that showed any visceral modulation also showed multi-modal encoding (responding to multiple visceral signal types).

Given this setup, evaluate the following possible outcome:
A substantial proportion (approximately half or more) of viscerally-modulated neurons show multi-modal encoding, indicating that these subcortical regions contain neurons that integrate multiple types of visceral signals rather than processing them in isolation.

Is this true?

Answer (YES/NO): NO